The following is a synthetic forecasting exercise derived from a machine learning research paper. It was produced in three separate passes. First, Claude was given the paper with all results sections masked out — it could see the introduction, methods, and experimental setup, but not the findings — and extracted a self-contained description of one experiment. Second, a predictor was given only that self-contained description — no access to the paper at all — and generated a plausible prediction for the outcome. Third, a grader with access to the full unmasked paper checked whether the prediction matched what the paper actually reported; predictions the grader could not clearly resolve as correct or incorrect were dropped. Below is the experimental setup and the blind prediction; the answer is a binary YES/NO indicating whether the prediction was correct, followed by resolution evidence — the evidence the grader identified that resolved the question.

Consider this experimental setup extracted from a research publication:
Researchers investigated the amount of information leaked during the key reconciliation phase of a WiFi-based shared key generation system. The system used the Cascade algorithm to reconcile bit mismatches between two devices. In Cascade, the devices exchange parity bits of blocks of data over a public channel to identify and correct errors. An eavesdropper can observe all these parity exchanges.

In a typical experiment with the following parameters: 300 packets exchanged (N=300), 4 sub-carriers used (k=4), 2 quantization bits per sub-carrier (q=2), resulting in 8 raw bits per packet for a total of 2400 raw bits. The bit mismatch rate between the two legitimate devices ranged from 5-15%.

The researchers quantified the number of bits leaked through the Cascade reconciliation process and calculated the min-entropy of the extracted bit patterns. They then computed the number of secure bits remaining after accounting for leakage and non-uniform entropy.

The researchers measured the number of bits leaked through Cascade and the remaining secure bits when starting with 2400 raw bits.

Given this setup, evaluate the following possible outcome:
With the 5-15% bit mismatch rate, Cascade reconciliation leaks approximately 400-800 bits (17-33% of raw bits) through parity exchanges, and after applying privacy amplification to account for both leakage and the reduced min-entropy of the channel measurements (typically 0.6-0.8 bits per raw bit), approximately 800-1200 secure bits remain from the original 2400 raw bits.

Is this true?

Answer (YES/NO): NO